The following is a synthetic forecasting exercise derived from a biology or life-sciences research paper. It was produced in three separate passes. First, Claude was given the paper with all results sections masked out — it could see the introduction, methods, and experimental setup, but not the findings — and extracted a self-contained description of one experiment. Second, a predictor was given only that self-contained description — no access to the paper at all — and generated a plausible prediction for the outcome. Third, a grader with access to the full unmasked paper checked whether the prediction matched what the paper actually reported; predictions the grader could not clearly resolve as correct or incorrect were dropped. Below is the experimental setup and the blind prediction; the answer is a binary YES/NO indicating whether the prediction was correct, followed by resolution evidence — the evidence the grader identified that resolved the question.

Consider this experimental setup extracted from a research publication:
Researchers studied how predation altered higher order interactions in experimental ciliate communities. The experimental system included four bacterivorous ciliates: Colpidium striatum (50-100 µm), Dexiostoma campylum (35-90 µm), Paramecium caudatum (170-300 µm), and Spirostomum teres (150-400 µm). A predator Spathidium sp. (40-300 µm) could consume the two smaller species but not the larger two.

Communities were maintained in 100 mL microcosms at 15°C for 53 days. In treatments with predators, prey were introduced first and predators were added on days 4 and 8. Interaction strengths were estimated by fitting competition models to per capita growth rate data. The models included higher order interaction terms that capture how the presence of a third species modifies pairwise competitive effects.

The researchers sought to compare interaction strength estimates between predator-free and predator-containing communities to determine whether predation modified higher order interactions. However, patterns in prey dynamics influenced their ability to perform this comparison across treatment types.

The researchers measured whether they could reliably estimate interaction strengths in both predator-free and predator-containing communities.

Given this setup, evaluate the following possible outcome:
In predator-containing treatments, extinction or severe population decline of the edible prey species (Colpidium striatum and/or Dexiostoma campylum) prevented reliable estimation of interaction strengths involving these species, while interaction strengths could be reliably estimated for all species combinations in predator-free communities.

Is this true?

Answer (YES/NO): YES